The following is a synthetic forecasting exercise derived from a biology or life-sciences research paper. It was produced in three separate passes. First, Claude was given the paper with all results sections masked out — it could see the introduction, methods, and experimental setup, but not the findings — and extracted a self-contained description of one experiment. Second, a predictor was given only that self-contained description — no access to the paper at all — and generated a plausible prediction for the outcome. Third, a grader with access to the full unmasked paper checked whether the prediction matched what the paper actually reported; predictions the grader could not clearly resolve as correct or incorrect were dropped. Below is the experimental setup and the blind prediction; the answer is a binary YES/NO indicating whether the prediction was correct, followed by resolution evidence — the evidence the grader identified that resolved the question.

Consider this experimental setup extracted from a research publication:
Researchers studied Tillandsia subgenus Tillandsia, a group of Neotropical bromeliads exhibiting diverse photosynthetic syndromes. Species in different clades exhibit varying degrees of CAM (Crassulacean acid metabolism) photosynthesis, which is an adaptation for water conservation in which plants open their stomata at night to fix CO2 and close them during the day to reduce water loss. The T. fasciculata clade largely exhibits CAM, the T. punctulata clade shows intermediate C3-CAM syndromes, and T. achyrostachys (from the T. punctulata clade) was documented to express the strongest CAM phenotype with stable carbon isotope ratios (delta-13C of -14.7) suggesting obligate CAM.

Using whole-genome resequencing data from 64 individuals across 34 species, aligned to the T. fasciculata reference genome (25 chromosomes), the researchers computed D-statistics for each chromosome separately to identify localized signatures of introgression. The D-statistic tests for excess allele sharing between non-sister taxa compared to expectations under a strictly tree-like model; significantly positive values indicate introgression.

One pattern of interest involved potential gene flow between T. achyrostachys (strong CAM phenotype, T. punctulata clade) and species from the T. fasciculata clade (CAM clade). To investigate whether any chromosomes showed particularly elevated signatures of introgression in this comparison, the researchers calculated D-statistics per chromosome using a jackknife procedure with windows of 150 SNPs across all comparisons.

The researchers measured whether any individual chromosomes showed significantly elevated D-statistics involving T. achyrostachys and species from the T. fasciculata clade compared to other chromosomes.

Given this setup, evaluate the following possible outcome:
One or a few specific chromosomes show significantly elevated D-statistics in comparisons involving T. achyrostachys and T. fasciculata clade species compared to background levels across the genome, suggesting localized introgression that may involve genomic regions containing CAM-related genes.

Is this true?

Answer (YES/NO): YES